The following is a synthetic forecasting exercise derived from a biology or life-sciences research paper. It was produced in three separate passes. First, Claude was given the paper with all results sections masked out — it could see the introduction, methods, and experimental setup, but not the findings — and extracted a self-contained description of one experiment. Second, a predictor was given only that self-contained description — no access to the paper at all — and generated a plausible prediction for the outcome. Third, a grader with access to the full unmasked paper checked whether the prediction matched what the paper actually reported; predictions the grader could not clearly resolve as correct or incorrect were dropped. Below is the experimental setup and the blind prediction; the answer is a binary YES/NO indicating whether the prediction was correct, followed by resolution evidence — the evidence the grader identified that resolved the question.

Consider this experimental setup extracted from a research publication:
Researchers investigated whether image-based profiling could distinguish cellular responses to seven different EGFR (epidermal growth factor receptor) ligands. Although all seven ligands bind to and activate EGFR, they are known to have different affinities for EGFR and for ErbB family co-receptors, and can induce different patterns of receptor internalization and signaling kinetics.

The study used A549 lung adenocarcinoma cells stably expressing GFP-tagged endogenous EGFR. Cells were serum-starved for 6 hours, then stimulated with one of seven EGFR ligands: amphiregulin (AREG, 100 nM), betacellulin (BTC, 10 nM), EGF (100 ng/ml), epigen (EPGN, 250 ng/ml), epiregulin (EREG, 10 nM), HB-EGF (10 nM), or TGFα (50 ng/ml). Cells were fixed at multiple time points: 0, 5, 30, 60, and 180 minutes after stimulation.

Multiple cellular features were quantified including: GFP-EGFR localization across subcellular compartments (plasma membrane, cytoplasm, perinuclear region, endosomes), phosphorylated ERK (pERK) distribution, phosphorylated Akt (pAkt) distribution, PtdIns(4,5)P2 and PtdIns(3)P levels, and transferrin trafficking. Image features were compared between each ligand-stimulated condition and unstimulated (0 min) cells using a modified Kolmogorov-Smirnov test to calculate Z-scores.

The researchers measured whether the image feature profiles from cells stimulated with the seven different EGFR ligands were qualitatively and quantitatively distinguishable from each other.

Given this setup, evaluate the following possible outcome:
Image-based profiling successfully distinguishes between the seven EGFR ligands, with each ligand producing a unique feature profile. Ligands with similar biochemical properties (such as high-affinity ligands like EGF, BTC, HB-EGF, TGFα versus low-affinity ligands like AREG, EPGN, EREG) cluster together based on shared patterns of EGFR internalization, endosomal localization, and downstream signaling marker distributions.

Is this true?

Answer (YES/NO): NO